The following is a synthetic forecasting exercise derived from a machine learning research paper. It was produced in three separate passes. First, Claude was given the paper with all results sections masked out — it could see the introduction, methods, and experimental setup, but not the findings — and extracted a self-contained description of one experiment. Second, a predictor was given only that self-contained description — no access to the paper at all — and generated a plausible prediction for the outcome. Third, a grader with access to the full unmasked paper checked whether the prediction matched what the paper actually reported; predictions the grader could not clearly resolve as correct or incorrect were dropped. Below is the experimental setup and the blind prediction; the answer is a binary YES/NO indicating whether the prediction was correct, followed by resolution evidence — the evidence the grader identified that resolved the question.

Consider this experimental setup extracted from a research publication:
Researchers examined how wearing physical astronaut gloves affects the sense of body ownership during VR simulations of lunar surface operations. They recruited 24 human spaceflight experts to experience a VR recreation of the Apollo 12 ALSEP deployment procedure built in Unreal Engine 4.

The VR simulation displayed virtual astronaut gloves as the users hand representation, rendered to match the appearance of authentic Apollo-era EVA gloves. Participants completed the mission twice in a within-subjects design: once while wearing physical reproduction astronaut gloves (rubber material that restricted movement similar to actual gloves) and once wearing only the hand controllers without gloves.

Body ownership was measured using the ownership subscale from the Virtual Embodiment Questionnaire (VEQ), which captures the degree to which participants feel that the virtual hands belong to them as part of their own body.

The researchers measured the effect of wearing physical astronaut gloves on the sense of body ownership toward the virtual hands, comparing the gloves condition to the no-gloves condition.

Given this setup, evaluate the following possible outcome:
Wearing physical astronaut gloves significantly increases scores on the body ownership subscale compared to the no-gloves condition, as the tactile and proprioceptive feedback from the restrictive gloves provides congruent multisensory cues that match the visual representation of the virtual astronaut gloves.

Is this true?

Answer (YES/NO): YES